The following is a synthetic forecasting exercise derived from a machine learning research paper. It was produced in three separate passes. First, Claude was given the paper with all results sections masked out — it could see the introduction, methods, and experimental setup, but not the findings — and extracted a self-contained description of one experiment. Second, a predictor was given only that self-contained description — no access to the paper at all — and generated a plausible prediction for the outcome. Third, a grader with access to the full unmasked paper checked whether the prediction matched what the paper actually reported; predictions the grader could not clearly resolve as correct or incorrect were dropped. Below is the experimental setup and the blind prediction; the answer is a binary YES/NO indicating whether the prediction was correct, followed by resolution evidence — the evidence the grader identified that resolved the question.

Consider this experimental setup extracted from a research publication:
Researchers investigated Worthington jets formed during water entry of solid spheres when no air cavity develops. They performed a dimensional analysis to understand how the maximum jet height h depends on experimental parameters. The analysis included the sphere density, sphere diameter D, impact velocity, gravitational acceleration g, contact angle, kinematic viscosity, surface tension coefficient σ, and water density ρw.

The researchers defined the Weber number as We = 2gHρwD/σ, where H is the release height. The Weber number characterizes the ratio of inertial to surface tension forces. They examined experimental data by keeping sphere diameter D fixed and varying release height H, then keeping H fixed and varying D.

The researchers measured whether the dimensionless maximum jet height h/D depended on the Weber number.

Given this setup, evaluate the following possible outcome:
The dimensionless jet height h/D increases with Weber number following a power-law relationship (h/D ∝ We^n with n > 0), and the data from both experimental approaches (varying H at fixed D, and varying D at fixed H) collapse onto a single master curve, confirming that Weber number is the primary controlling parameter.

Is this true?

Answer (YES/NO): NO